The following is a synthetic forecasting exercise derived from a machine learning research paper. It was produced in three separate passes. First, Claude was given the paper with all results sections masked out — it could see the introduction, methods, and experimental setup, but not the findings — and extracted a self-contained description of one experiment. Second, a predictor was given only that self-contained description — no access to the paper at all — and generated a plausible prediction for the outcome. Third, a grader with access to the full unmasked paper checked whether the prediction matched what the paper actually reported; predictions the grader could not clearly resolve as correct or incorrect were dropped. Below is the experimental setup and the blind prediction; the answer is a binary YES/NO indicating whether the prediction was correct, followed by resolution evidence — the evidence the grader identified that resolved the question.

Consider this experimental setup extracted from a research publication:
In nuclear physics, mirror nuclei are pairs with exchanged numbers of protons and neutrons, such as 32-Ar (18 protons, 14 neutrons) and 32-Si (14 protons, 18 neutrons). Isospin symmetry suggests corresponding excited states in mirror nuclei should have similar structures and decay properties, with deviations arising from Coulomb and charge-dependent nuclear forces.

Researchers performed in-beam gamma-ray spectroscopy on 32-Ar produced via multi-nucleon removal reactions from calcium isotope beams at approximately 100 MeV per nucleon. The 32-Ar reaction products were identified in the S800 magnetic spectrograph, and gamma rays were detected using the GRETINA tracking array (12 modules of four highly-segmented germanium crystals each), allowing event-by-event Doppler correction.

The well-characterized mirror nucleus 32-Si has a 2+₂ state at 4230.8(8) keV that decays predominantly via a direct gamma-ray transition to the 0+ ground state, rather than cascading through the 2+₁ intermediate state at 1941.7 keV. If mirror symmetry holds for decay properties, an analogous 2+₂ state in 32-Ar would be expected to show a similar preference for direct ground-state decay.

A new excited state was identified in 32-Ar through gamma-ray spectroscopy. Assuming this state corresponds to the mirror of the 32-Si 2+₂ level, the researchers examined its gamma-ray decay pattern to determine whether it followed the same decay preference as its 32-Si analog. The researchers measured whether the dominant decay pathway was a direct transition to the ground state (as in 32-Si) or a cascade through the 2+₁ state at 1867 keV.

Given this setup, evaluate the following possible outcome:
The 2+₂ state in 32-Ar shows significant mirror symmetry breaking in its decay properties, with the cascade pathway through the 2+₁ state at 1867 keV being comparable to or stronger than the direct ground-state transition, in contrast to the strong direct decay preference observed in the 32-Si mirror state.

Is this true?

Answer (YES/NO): YES